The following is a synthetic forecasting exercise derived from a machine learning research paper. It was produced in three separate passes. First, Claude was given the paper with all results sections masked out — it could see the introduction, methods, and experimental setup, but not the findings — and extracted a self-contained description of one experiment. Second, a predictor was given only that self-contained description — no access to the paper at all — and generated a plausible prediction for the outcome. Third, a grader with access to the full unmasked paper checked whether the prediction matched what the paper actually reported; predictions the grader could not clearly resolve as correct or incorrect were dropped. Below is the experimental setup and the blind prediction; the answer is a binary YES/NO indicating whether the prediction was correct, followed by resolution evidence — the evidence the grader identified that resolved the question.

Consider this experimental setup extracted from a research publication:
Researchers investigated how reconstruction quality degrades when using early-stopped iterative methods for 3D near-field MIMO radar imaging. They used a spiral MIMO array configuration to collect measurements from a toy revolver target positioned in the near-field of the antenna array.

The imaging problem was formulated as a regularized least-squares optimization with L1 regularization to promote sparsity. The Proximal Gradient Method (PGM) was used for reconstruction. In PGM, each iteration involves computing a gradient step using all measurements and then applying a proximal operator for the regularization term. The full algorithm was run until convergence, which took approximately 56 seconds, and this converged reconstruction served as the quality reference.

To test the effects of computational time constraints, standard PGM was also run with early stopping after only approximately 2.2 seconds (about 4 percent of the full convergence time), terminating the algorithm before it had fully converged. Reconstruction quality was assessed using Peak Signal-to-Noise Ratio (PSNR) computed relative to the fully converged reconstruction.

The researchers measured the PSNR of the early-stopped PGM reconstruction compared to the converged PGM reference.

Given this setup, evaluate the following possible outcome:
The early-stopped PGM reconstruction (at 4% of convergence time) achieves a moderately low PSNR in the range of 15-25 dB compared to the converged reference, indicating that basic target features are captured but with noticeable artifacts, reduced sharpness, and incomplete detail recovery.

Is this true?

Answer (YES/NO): YES